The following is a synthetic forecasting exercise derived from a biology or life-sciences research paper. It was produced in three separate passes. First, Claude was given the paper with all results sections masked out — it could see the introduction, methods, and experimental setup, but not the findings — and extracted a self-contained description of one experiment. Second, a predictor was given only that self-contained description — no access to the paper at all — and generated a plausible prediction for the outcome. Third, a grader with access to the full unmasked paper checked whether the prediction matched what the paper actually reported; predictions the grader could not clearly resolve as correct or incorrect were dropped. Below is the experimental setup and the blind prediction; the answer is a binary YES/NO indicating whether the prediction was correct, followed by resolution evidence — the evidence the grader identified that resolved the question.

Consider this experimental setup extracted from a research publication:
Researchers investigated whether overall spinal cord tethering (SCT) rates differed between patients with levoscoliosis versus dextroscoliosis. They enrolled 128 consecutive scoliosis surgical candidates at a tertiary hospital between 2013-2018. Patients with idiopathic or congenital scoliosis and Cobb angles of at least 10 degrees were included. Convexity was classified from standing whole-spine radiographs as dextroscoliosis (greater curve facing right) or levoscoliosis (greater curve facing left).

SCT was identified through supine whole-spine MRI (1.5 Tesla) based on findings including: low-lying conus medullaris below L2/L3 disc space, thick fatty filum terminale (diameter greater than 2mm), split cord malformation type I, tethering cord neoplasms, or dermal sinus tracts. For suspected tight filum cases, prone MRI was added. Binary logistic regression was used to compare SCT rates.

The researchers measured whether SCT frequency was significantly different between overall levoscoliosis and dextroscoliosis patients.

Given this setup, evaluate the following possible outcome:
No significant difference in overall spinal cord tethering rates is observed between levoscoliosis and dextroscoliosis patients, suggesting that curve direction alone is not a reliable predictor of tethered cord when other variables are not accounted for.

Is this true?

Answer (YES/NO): YES